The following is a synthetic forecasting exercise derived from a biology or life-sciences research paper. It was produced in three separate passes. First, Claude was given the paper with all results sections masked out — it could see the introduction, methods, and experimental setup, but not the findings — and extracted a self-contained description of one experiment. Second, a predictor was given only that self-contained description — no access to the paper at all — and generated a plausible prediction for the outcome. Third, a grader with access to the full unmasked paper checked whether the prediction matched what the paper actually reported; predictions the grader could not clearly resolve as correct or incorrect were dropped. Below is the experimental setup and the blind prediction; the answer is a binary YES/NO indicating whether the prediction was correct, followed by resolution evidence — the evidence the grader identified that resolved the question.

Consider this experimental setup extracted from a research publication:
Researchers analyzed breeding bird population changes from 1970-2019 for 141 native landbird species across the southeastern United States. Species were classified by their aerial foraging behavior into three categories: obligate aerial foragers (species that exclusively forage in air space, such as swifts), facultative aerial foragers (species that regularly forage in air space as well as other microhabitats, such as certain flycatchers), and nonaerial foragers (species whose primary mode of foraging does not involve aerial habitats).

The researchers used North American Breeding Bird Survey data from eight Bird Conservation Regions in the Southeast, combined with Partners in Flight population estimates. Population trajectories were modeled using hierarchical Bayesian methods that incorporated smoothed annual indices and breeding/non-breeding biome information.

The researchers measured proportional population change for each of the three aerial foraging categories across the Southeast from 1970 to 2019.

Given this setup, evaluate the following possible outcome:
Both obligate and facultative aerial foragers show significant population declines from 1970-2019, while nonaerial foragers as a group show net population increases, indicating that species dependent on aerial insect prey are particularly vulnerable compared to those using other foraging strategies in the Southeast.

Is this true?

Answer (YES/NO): NO